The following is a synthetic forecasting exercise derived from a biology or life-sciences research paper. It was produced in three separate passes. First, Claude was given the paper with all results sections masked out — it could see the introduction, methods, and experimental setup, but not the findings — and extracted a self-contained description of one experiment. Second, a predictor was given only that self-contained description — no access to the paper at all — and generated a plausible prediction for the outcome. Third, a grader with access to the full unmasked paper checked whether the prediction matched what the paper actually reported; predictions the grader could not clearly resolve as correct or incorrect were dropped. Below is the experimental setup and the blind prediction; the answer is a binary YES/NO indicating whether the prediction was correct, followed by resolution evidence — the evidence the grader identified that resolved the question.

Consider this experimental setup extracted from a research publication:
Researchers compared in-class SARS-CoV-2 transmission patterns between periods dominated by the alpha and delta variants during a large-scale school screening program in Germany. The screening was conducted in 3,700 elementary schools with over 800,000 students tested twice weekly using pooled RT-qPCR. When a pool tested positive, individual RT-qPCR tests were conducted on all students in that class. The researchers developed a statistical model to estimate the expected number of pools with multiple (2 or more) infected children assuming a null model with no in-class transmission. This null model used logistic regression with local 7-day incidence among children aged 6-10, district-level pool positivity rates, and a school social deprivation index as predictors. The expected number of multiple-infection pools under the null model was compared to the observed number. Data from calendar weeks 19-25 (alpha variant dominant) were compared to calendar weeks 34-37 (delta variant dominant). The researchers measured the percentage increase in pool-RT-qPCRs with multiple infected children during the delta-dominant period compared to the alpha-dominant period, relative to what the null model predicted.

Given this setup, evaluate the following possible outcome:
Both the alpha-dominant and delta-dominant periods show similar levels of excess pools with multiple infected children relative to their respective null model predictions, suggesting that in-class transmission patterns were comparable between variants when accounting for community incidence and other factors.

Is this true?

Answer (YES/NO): NO